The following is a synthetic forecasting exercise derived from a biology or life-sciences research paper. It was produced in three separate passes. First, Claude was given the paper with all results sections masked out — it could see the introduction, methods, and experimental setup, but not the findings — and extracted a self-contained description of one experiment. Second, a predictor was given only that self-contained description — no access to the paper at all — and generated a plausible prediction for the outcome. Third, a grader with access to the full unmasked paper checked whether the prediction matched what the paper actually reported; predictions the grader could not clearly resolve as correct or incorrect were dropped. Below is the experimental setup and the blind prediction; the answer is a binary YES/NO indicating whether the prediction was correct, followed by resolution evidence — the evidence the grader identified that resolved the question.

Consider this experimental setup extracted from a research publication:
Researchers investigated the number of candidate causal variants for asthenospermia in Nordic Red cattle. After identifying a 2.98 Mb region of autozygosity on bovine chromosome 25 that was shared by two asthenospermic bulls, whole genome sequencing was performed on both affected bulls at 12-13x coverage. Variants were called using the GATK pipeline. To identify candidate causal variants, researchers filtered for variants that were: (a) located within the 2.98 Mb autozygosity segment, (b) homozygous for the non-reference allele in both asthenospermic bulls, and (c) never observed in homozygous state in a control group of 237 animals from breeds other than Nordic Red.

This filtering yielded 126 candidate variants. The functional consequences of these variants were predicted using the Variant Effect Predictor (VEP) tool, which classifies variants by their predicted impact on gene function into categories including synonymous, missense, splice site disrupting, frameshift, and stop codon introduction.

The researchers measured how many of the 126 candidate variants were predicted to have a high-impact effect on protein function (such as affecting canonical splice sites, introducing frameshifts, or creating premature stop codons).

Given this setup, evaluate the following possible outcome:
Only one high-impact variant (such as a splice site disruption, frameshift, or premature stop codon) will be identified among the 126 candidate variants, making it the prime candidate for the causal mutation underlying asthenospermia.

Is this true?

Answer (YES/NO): YES